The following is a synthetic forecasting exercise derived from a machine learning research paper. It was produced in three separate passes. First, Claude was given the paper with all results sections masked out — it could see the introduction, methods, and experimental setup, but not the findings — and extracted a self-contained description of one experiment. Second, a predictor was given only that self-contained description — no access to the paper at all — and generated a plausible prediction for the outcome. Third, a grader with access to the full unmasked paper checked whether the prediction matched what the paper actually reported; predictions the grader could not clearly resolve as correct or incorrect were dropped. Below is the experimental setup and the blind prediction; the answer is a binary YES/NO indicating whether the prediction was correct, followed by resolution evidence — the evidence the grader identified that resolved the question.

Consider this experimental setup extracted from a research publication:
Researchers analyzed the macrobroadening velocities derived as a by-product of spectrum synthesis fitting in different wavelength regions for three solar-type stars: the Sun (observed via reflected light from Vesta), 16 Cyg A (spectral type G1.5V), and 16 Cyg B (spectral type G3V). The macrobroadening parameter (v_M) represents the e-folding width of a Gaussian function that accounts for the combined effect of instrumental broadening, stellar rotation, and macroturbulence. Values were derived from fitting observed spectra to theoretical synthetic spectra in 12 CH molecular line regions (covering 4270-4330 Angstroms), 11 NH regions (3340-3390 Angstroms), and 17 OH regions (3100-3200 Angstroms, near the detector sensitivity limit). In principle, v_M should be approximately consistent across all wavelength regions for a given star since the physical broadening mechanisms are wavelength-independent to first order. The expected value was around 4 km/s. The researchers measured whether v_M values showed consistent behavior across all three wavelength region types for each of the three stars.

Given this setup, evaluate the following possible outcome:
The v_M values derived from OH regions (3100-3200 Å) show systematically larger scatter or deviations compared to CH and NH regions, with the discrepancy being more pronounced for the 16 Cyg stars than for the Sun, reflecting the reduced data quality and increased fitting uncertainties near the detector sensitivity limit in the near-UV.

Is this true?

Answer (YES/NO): NO